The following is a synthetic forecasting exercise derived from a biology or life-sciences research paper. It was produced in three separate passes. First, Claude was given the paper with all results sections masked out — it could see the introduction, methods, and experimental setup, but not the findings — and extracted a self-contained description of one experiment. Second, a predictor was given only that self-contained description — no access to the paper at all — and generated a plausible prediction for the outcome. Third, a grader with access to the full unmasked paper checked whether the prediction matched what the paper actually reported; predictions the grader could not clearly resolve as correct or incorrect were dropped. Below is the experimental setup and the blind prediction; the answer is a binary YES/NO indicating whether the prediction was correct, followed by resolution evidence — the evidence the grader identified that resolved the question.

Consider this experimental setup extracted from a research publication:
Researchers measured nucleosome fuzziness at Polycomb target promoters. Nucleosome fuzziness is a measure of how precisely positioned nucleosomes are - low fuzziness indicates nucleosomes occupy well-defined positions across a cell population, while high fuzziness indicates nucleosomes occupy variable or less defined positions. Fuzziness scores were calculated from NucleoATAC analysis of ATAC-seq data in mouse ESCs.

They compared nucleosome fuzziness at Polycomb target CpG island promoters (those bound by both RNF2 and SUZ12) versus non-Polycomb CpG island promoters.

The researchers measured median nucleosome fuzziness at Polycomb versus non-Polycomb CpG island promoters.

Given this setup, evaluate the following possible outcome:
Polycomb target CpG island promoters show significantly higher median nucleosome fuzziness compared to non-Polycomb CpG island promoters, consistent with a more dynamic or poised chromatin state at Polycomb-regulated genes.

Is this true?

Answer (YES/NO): YES